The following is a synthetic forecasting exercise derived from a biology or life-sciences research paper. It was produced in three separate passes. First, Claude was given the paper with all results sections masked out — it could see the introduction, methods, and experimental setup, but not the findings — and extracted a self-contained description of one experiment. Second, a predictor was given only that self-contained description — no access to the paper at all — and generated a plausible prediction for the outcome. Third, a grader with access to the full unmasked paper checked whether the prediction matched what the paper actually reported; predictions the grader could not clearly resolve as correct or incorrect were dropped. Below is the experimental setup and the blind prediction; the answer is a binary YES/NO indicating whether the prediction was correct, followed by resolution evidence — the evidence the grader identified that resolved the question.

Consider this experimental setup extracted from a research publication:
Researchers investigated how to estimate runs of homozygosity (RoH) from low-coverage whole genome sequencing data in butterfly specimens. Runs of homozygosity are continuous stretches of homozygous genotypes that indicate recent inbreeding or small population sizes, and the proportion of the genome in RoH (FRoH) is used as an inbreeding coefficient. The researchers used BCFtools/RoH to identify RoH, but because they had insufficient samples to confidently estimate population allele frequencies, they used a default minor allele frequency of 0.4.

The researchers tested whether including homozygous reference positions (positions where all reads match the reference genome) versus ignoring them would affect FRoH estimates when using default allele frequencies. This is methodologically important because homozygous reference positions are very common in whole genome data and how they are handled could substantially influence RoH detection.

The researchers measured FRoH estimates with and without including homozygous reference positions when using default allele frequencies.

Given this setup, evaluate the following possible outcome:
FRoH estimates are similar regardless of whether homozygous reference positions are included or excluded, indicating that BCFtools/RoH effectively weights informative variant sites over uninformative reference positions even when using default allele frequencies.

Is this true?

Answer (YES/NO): NO